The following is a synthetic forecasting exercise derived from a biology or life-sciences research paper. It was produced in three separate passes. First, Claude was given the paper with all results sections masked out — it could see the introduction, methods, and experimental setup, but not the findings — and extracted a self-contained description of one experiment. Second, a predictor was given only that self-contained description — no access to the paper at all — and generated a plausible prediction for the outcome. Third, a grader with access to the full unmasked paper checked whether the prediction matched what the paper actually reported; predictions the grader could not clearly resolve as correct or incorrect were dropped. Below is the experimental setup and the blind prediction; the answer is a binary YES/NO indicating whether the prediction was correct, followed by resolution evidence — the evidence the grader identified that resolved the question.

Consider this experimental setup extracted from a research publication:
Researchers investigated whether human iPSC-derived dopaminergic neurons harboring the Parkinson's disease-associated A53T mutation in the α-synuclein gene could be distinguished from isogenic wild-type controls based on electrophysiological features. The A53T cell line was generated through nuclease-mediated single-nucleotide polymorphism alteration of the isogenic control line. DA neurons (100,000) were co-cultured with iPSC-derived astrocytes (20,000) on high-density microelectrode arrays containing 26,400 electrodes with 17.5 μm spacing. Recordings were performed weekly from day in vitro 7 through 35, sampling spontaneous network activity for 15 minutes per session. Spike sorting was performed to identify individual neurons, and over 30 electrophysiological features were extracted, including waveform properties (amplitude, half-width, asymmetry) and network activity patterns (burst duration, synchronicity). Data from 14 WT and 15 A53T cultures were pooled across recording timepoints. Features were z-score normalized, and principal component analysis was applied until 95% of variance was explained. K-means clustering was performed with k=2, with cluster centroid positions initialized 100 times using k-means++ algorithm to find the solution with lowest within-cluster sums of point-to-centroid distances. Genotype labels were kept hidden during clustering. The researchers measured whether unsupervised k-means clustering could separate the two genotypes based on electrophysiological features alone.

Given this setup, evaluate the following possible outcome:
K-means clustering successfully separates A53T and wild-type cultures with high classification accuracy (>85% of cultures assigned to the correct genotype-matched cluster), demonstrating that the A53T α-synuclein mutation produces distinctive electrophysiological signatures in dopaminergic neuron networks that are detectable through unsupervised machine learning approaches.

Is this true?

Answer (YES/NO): YES